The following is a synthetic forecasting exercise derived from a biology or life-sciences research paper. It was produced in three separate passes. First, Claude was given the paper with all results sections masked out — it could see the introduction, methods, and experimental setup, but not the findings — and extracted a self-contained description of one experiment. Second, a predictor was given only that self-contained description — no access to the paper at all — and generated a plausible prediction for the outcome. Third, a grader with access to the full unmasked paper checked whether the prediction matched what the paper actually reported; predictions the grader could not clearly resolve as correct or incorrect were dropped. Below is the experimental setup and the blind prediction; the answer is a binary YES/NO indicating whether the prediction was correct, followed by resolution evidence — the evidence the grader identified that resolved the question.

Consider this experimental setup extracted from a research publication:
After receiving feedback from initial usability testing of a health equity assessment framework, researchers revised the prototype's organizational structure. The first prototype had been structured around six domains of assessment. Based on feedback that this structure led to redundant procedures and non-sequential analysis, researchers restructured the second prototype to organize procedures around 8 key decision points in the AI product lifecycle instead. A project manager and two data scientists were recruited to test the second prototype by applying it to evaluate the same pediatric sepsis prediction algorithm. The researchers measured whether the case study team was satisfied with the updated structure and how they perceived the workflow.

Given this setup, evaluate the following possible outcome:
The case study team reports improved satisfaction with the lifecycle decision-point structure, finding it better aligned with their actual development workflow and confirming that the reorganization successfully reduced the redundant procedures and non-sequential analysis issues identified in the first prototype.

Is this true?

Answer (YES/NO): YES